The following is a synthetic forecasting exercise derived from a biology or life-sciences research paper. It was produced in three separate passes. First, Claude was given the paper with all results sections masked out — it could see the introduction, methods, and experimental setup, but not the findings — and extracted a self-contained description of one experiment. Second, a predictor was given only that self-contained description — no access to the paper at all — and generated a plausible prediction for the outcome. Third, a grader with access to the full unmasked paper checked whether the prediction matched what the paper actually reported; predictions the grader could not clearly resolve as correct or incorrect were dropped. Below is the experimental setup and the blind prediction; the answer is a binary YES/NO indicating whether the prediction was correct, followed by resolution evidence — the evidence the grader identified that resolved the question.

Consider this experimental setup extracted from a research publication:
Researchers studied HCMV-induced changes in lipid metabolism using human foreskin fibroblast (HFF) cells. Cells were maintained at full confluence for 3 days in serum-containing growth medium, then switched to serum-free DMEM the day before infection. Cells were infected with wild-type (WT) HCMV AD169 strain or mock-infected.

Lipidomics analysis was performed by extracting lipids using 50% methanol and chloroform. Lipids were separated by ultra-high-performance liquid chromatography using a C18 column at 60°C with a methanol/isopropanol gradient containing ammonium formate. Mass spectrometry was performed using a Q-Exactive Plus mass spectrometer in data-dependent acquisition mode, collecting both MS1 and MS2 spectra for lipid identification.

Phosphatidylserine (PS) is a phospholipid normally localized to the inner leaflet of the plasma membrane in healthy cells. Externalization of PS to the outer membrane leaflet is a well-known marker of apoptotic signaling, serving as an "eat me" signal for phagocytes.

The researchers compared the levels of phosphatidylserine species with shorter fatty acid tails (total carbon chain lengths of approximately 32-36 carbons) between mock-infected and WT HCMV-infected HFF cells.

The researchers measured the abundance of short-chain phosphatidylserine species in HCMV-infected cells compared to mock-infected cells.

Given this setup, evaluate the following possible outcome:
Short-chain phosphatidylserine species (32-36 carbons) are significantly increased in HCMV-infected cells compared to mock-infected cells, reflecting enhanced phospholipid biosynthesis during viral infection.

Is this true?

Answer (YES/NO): NO